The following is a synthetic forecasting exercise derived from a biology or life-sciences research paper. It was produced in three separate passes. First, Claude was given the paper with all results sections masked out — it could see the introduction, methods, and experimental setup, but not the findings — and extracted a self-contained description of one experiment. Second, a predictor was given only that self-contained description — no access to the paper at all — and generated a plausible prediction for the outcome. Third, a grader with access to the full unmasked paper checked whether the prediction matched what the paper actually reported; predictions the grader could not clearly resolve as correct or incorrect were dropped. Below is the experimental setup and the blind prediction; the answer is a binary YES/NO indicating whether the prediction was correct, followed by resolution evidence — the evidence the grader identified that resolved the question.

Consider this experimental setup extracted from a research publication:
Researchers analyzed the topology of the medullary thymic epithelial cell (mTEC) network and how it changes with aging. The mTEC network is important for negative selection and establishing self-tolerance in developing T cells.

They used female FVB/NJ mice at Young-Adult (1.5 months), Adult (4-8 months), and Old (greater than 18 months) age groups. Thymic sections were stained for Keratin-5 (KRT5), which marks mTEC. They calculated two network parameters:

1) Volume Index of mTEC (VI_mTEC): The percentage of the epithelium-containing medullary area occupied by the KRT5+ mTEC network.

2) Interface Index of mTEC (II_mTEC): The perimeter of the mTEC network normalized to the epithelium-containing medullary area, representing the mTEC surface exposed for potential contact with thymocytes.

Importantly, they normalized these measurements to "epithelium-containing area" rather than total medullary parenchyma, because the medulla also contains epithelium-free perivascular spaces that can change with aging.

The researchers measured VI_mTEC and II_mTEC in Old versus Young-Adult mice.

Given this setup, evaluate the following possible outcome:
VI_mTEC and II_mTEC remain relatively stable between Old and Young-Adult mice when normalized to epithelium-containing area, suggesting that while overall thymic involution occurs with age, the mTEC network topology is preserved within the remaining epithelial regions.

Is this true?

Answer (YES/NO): YES